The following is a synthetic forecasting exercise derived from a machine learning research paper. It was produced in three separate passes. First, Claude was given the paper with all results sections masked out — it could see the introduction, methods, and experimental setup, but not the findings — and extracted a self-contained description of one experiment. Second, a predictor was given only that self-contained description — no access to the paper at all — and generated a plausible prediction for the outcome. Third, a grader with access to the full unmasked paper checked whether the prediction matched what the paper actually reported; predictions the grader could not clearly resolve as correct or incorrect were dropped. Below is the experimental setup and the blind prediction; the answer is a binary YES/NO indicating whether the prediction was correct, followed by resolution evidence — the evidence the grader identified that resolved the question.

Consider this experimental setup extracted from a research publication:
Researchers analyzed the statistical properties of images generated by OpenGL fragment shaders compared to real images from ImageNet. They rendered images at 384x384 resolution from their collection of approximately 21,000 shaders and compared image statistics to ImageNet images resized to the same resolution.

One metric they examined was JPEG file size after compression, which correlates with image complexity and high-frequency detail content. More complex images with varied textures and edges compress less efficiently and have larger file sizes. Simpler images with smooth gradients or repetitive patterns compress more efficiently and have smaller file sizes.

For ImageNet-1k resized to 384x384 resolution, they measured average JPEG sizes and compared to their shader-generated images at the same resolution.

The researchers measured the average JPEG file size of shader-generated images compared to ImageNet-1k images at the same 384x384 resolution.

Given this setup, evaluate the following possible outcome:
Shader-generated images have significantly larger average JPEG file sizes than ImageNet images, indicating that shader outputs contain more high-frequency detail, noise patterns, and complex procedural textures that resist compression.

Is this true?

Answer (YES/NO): NO